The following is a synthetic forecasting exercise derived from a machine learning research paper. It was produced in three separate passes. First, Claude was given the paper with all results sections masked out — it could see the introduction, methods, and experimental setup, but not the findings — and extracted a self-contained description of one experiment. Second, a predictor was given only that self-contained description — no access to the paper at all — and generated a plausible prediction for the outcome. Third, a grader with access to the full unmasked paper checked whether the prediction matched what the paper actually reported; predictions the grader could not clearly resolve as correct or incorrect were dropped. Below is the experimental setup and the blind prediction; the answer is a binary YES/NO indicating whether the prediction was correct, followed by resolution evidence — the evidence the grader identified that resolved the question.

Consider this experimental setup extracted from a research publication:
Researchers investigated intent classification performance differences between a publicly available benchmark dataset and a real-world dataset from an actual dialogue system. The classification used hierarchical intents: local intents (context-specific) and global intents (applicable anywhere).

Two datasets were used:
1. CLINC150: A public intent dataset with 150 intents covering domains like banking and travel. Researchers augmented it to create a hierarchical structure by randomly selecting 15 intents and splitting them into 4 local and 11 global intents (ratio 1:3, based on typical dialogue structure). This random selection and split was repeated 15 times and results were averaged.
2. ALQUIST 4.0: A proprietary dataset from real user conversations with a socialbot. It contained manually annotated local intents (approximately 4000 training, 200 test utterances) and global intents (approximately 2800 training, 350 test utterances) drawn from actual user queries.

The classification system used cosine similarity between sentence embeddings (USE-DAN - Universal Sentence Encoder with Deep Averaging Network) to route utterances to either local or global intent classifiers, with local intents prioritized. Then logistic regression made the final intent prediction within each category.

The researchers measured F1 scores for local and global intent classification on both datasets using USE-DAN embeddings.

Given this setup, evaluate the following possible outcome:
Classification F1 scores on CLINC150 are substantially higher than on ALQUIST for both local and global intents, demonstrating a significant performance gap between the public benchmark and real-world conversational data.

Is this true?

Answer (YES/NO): YES